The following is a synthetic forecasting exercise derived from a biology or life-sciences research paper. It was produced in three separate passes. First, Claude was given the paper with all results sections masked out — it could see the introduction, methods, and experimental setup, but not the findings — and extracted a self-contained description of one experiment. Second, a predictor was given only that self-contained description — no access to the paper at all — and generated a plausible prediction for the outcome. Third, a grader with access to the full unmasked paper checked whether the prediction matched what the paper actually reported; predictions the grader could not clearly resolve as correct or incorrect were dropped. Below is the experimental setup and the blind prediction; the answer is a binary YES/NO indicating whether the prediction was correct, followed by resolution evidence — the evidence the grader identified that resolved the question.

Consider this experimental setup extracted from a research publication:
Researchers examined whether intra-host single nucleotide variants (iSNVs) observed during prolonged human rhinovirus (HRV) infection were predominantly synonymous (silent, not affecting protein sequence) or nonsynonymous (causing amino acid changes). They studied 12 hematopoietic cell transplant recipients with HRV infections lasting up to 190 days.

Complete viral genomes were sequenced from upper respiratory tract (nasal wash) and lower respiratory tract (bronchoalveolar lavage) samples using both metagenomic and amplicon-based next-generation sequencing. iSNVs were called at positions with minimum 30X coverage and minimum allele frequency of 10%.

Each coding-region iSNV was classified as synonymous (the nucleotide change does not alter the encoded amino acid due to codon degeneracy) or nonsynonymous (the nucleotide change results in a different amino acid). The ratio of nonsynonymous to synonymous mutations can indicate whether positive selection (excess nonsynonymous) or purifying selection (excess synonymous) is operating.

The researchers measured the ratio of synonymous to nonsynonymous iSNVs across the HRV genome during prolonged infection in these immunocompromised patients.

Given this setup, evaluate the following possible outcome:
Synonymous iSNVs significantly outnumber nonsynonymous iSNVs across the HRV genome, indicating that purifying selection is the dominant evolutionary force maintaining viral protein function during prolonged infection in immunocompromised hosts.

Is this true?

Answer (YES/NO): NO